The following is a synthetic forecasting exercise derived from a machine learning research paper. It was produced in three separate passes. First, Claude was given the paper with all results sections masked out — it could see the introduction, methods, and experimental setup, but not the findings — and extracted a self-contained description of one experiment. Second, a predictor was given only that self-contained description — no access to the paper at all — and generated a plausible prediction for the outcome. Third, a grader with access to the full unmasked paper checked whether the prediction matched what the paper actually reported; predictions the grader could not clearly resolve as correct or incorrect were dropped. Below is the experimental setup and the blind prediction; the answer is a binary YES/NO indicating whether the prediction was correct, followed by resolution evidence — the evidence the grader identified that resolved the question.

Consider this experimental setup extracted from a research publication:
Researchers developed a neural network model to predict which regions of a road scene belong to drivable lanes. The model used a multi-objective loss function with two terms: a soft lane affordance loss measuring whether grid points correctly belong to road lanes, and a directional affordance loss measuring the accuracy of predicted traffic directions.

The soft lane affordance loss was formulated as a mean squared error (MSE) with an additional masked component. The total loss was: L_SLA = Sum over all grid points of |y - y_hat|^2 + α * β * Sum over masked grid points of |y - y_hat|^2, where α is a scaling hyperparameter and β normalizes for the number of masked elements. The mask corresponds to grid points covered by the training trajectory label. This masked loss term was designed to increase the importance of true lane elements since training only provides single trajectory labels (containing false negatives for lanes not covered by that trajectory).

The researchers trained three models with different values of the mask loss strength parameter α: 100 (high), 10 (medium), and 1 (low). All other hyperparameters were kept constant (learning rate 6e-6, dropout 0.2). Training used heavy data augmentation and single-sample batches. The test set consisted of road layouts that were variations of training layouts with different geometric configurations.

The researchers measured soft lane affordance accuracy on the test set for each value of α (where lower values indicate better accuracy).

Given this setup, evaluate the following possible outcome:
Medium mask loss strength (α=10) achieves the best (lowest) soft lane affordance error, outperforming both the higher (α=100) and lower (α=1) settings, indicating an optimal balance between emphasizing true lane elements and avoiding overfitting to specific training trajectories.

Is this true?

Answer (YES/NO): NO